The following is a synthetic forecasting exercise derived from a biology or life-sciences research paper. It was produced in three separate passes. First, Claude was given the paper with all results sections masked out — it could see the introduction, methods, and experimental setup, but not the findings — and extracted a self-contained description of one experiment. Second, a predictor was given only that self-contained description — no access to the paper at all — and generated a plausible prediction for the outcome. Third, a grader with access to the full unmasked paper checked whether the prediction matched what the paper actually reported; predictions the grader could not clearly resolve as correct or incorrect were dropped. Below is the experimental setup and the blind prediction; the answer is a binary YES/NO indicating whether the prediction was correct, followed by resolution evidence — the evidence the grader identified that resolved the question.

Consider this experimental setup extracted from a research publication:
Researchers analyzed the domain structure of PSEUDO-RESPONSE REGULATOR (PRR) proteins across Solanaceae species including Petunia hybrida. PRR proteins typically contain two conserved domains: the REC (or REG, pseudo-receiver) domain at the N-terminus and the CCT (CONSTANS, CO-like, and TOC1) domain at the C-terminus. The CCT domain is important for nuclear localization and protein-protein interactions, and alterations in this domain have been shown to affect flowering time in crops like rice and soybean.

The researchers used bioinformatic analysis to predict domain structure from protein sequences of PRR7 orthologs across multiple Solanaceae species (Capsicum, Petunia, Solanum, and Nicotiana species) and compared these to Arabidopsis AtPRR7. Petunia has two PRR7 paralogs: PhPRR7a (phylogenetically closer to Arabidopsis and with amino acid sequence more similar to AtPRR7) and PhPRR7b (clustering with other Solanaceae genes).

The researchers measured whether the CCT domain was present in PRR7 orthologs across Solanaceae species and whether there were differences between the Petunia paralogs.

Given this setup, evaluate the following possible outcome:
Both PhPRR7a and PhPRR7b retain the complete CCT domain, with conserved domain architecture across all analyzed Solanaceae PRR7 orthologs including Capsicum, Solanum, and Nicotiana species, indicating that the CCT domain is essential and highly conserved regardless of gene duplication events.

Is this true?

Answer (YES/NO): NO